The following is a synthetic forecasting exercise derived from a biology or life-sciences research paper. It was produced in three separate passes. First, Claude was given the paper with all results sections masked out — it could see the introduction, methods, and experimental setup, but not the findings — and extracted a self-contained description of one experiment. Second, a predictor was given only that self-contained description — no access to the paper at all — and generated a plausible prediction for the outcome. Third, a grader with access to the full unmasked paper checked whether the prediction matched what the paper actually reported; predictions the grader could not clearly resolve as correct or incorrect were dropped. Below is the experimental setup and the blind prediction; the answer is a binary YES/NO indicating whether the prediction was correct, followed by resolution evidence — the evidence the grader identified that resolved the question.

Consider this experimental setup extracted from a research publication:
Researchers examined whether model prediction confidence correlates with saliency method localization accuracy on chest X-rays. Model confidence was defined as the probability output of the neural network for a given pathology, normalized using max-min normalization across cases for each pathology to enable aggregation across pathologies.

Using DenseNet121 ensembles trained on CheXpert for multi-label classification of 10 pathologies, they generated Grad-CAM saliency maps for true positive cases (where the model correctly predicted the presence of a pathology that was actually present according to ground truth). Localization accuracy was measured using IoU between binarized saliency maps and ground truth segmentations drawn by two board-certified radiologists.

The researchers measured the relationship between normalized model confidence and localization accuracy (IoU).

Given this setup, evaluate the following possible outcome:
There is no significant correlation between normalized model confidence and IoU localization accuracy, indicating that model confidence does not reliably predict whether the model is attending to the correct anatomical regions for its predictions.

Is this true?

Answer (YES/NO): NO